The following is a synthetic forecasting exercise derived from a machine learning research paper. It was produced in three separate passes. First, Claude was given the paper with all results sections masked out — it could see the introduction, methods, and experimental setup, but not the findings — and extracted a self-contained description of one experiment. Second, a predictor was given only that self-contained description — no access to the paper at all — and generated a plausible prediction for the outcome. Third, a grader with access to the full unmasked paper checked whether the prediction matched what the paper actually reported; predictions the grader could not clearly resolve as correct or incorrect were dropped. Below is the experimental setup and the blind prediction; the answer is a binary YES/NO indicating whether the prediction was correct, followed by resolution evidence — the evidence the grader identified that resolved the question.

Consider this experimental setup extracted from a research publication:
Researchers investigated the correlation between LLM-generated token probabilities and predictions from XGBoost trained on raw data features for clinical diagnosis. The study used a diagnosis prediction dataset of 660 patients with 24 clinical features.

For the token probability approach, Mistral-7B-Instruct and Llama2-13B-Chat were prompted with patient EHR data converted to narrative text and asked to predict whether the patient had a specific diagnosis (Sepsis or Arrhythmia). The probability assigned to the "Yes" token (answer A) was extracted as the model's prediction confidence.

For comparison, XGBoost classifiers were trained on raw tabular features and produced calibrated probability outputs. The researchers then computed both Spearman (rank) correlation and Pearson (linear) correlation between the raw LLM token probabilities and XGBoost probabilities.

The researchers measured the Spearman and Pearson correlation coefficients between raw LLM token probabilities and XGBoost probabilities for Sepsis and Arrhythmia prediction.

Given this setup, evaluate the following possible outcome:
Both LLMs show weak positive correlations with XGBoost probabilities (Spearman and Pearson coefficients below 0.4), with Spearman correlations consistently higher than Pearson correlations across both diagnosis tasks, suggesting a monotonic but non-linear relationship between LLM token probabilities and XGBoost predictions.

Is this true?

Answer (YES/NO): NO